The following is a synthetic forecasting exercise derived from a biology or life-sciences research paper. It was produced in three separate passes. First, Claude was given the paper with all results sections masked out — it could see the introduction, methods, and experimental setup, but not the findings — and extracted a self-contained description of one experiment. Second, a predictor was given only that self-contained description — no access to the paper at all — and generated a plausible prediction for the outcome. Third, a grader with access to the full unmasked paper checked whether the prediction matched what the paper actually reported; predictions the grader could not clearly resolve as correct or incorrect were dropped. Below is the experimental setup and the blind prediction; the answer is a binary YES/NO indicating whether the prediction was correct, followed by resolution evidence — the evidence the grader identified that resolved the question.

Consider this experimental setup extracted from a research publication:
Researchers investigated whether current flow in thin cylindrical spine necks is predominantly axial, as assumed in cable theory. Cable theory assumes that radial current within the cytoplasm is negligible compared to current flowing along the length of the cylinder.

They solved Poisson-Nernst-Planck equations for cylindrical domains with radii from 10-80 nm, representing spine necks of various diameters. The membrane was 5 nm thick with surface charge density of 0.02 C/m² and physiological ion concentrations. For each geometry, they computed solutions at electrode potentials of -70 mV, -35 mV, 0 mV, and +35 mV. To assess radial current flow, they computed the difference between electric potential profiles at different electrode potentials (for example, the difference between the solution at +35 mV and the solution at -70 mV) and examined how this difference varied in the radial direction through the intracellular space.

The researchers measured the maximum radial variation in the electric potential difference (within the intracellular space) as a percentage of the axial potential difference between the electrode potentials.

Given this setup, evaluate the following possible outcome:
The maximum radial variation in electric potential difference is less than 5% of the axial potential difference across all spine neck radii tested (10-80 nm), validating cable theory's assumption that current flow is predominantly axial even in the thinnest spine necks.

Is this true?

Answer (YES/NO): YES